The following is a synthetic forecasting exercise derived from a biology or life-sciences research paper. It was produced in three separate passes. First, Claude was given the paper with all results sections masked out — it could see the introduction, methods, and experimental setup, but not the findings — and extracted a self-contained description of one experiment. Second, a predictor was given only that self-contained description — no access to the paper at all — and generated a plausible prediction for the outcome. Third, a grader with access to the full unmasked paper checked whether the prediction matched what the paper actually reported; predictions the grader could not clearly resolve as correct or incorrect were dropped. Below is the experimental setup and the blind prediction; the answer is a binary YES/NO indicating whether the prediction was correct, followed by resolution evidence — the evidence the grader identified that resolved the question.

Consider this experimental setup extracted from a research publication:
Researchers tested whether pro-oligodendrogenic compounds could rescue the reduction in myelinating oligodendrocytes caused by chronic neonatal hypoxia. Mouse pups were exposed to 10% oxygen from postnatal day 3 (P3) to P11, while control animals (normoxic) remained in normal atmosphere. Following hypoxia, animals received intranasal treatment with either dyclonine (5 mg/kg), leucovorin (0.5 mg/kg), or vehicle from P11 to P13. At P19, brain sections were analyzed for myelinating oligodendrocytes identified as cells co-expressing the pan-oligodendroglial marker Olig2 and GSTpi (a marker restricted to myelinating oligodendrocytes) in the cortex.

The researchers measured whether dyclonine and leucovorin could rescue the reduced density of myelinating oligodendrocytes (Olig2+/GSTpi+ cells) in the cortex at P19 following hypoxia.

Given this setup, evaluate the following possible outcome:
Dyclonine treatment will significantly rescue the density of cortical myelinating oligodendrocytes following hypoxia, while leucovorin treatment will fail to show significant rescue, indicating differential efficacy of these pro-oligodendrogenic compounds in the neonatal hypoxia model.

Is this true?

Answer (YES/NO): NO